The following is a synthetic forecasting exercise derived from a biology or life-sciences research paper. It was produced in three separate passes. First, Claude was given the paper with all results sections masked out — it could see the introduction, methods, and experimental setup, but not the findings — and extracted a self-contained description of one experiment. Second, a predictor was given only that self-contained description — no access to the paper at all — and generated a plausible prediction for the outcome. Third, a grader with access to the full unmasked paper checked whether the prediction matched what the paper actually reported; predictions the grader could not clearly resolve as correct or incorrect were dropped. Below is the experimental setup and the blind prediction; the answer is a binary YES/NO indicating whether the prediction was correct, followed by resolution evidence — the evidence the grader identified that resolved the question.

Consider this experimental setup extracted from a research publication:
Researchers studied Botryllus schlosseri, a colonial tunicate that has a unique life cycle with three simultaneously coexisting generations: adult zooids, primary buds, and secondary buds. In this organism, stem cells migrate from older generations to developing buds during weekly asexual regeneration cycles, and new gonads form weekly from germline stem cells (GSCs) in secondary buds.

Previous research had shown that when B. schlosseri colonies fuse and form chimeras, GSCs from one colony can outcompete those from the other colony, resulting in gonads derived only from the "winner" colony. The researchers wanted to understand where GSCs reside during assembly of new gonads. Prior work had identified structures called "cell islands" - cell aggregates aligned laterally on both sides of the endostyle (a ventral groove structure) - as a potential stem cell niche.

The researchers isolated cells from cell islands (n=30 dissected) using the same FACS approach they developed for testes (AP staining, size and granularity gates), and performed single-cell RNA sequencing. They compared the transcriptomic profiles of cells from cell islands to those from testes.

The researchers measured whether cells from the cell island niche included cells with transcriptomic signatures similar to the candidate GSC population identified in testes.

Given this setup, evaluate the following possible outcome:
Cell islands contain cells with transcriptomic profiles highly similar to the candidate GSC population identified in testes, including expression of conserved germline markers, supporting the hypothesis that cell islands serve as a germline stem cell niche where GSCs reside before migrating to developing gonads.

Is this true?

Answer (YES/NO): NO